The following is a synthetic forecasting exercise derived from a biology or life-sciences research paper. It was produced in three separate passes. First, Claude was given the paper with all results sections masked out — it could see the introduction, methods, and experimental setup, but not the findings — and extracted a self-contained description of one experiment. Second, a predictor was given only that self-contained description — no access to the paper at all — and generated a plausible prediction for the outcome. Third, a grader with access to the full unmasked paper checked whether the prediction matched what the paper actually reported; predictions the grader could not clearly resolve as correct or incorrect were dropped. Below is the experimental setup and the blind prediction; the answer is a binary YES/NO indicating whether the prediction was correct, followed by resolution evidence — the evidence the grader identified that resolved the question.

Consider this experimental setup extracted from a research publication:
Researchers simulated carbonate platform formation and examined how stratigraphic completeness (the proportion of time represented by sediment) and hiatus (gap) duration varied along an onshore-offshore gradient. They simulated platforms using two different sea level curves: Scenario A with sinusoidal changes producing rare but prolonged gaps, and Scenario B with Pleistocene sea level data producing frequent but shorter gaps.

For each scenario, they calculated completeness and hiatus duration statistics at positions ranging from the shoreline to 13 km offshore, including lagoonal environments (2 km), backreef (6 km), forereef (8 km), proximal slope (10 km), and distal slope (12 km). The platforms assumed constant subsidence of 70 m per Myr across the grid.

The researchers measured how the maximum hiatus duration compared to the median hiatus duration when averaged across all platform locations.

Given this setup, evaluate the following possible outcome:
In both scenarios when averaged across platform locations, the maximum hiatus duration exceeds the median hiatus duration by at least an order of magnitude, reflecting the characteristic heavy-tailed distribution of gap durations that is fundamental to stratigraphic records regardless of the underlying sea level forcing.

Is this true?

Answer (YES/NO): YES